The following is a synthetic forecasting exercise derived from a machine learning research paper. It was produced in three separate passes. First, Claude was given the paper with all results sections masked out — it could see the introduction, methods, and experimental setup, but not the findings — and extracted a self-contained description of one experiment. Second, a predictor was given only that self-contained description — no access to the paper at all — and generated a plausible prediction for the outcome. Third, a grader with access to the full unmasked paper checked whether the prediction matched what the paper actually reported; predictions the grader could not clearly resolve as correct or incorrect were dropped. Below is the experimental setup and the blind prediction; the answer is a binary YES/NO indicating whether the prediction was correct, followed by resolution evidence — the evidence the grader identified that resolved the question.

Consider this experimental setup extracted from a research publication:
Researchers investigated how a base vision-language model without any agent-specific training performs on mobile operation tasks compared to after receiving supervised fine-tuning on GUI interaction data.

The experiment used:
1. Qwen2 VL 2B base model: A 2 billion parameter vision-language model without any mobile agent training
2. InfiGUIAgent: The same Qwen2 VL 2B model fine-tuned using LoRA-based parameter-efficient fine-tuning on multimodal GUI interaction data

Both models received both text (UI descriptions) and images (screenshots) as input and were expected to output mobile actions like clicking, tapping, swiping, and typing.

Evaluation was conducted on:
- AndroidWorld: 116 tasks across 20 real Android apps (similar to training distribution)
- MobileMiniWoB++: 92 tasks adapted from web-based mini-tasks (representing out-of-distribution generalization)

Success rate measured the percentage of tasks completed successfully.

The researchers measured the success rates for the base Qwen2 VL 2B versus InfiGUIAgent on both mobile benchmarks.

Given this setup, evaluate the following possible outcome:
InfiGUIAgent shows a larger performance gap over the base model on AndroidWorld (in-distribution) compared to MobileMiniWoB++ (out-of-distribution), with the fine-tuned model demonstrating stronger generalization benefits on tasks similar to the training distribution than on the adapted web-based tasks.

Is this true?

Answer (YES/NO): YES